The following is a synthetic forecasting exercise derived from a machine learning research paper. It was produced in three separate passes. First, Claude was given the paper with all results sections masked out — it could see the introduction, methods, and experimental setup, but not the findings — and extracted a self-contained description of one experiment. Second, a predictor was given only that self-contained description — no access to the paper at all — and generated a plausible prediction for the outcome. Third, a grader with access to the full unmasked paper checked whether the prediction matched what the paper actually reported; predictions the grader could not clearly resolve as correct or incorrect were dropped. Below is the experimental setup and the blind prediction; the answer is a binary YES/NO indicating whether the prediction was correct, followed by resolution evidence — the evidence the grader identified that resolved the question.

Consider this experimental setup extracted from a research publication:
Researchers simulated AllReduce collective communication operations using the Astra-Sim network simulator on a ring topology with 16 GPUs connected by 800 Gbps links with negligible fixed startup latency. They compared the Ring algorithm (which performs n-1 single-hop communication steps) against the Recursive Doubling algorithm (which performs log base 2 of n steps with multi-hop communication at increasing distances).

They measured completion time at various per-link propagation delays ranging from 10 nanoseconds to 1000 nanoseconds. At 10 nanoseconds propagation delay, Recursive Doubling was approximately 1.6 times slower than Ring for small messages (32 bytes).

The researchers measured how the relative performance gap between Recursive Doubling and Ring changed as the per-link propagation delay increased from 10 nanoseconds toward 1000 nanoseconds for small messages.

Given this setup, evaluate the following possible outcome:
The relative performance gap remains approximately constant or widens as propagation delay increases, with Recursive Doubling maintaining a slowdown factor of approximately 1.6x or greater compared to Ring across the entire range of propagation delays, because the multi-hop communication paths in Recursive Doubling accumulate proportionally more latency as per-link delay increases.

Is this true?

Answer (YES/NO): NO